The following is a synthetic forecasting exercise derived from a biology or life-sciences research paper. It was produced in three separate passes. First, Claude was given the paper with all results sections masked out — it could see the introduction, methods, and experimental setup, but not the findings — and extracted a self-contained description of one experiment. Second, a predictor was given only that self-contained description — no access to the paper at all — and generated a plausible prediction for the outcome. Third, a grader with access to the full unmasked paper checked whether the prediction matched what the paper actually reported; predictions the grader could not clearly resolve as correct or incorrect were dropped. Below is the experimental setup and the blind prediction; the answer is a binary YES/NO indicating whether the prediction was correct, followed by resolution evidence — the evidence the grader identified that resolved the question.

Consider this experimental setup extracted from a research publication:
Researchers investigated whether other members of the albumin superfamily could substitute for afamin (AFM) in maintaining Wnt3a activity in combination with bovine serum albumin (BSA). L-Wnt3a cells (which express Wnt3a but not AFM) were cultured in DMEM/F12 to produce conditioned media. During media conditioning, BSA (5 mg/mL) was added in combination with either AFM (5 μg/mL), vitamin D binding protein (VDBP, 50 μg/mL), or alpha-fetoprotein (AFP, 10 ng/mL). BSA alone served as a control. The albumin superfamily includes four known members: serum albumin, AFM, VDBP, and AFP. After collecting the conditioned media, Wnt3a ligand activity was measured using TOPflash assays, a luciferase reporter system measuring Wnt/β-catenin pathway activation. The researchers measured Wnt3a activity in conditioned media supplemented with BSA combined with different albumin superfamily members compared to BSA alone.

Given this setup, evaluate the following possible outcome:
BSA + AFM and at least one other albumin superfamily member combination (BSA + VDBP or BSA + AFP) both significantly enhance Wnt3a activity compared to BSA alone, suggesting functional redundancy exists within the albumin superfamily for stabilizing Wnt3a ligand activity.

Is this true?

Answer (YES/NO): NO